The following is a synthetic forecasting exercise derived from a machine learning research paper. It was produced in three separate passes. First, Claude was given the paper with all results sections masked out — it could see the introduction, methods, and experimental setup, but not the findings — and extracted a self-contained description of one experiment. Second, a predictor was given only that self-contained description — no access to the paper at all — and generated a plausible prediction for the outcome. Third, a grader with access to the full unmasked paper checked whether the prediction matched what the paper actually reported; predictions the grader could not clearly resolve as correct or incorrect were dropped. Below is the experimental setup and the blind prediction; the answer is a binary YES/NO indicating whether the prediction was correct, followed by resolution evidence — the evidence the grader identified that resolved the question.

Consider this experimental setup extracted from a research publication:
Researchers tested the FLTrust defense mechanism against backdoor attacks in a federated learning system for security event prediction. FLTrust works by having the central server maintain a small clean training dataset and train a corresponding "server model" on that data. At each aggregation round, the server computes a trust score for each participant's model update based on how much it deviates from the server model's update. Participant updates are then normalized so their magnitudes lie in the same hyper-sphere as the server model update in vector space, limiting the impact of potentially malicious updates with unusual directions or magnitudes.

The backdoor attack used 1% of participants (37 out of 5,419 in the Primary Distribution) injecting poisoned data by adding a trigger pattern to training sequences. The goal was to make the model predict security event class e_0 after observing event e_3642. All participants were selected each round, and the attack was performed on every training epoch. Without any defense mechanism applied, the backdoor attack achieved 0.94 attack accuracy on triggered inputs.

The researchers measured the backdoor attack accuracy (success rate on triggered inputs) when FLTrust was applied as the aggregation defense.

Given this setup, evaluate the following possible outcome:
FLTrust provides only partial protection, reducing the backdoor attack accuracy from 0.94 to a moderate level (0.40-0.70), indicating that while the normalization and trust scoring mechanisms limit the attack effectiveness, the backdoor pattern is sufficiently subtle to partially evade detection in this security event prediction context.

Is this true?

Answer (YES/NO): YES